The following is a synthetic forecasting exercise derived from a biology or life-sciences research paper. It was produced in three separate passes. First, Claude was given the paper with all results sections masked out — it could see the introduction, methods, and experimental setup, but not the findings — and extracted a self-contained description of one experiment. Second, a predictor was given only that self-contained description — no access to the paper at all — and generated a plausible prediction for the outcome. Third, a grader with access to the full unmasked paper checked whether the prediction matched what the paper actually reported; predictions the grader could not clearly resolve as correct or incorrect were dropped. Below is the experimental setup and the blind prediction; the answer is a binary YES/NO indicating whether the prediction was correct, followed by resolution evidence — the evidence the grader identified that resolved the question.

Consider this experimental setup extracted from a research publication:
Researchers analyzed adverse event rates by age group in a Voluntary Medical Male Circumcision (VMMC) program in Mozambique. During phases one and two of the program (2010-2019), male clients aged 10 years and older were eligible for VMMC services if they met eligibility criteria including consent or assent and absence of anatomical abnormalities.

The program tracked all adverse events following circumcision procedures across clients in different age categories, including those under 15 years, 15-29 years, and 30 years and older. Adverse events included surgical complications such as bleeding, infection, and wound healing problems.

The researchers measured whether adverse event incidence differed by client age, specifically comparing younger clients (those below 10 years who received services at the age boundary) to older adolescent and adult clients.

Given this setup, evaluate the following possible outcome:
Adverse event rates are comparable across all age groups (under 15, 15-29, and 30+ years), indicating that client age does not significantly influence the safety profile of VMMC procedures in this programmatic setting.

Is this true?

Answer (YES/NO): NO